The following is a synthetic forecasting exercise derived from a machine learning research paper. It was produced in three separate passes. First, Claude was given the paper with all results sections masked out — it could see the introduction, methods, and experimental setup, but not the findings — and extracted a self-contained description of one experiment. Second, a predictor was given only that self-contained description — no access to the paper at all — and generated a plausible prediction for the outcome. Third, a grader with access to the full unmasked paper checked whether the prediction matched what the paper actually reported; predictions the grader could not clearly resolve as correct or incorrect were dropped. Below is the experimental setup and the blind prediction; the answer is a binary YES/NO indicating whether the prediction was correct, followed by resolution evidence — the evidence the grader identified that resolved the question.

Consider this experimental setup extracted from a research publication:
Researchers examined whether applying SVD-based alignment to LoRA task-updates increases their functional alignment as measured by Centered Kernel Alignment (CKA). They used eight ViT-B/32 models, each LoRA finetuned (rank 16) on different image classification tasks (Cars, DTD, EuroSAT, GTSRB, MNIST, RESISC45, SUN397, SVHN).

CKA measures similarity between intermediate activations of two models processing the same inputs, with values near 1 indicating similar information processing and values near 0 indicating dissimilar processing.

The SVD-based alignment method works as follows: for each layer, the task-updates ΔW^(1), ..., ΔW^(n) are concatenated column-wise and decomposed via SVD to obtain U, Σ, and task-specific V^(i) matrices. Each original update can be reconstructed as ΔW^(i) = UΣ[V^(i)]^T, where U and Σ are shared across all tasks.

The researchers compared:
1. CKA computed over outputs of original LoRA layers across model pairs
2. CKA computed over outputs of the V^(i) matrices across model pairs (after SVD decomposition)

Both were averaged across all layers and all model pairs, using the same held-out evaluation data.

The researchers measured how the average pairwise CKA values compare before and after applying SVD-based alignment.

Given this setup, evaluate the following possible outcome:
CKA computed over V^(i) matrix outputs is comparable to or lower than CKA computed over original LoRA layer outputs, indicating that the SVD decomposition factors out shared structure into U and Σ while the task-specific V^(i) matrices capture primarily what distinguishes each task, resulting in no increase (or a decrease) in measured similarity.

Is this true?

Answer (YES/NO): NO